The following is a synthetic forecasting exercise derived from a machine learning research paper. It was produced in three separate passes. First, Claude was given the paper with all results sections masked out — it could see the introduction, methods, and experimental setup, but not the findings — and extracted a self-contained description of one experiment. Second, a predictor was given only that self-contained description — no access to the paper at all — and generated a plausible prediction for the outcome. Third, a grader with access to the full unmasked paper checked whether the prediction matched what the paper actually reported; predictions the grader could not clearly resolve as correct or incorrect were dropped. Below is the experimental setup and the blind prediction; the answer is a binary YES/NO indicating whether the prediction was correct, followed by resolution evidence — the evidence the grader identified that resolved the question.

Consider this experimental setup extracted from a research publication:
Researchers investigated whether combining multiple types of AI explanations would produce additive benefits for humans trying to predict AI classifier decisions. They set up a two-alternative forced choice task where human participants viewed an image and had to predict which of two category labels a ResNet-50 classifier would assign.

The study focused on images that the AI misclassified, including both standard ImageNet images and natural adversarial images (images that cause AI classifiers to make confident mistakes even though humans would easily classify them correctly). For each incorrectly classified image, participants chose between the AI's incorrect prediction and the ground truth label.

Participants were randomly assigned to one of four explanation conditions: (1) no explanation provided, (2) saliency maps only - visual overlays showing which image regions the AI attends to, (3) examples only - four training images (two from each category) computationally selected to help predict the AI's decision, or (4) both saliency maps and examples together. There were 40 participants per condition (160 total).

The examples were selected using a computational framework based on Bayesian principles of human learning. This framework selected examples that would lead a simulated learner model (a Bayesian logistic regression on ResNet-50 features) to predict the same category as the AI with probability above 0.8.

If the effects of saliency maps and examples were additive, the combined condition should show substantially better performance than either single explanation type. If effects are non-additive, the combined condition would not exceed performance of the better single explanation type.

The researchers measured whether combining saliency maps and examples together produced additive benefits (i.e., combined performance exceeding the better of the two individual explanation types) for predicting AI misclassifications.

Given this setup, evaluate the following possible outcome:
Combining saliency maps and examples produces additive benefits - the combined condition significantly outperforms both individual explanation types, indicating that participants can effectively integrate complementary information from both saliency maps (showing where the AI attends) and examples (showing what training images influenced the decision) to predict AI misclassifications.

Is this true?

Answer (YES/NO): NO